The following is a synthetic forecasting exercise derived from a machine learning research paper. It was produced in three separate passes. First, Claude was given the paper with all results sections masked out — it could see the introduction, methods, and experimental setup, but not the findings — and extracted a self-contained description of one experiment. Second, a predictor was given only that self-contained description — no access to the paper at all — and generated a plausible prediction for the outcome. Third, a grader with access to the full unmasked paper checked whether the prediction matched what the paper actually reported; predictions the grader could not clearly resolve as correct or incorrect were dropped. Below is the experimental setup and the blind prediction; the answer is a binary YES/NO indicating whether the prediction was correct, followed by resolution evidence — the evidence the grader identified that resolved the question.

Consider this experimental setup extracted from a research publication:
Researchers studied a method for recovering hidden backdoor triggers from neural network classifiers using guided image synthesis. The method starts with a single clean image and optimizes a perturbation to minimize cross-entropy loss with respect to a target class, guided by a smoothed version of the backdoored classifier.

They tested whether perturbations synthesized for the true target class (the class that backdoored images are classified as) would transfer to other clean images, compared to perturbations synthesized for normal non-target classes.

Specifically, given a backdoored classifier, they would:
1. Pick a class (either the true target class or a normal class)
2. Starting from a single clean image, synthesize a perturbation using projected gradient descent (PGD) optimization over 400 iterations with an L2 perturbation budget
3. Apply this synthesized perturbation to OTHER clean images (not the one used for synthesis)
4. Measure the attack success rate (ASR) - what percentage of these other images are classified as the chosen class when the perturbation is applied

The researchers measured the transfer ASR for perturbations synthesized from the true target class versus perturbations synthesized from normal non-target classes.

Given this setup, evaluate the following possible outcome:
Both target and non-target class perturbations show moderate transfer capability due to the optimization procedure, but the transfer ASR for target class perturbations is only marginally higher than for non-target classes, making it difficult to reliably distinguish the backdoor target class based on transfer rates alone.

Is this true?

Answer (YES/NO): NO